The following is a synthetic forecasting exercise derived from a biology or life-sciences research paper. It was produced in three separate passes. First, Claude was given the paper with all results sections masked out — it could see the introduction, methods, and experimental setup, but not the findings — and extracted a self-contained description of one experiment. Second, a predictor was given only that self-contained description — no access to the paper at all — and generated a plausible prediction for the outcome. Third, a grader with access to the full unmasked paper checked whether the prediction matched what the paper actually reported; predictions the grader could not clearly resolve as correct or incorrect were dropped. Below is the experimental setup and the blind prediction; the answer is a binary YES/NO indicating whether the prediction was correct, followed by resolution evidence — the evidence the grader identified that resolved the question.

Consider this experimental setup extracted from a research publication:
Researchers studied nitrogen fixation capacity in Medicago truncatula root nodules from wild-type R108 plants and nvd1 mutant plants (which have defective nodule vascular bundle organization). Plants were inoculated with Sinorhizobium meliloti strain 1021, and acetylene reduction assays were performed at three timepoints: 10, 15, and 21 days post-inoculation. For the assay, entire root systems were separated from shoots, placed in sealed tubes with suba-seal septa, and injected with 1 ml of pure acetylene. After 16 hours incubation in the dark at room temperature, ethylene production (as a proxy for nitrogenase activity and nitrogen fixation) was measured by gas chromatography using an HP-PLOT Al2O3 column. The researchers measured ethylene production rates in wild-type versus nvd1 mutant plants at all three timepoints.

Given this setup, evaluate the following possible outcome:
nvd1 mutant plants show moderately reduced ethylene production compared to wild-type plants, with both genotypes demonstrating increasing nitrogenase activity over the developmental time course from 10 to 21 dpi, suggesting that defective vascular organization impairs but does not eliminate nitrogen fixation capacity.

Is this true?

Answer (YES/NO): NO